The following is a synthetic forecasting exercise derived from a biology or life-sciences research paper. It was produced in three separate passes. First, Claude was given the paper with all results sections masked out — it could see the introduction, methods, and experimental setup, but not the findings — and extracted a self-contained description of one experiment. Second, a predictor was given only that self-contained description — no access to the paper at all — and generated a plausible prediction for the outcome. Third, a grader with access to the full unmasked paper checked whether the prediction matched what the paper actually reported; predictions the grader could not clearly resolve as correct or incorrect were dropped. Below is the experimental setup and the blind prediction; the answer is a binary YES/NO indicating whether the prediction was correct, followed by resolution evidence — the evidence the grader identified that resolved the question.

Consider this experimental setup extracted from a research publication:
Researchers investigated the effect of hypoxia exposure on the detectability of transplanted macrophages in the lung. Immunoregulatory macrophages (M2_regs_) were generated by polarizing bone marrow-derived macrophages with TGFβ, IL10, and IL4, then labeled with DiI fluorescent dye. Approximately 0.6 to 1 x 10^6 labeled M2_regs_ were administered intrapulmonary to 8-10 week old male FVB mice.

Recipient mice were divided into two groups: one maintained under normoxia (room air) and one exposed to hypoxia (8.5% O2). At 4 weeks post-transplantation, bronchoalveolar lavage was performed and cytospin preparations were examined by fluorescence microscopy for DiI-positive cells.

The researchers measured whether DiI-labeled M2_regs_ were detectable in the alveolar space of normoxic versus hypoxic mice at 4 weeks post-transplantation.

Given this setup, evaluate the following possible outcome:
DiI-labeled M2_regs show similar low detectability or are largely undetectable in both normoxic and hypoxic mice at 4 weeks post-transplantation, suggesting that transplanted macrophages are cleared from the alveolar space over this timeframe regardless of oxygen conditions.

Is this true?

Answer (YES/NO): YES